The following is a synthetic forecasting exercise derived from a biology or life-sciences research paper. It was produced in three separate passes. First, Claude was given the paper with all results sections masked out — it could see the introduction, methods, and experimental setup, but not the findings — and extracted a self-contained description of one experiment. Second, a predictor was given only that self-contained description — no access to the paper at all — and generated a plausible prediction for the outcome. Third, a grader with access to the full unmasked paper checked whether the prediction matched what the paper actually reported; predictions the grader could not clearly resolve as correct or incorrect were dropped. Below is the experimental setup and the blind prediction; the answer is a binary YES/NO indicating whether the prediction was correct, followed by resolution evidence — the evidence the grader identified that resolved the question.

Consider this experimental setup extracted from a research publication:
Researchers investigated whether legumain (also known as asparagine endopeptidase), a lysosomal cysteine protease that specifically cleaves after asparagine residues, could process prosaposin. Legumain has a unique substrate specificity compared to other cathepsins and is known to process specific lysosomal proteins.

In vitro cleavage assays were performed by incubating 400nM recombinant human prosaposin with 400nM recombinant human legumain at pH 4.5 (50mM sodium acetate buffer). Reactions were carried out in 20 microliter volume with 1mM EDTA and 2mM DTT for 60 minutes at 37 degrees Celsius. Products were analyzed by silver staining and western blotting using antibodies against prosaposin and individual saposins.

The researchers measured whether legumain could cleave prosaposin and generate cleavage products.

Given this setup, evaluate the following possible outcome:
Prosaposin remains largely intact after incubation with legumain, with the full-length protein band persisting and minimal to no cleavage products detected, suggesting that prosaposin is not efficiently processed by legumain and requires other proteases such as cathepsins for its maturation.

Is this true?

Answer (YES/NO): NO